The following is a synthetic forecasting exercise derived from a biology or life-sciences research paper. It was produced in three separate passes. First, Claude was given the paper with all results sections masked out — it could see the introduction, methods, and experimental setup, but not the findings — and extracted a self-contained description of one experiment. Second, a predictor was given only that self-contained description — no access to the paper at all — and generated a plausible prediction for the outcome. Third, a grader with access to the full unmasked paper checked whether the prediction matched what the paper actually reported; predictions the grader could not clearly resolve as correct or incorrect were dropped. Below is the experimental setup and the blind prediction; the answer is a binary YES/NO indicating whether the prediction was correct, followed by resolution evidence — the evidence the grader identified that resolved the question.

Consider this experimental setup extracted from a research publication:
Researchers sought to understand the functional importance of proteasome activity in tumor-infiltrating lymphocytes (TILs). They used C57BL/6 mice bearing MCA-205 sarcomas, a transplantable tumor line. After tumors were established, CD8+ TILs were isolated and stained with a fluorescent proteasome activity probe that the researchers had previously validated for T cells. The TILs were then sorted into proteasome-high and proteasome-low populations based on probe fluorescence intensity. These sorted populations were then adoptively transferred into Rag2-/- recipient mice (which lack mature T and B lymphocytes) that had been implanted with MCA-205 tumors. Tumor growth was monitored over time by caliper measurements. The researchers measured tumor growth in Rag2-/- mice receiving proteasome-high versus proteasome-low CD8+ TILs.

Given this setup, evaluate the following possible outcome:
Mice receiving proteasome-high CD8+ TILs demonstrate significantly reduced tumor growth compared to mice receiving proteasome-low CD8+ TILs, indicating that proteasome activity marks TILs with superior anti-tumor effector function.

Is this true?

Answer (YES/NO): NO